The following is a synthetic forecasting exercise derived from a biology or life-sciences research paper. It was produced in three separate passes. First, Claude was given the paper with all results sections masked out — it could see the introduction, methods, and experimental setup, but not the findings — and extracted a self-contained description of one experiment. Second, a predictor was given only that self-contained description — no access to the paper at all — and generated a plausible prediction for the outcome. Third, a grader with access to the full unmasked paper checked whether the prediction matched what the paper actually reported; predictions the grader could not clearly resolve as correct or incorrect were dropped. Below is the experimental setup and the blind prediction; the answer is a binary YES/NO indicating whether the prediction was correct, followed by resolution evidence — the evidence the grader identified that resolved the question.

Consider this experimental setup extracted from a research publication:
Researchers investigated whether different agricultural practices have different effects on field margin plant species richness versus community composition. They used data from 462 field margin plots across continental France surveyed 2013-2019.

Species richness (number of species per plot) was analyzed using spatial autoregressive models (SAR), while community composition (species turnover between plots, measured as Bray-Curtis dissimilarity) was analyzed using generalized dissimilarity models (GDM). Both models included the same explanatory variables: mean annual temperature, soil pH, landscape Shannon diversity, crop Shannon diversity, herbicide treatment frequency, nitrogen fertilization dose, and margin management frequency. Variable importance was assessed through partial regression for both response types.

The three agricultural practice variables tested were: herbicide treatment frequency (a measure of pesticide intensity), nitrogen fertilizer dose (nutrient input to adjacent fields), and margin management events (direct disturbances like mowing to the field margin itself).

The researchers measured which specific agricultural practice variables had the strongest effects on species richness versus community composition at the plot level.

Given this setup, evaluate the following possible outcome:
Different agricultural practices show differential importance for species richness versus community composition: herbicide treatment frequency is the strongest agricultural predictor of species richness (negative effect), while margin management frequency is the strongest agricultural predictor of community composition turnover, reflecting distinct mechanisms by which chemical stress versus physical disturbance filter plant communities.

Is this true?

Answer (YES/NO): NO